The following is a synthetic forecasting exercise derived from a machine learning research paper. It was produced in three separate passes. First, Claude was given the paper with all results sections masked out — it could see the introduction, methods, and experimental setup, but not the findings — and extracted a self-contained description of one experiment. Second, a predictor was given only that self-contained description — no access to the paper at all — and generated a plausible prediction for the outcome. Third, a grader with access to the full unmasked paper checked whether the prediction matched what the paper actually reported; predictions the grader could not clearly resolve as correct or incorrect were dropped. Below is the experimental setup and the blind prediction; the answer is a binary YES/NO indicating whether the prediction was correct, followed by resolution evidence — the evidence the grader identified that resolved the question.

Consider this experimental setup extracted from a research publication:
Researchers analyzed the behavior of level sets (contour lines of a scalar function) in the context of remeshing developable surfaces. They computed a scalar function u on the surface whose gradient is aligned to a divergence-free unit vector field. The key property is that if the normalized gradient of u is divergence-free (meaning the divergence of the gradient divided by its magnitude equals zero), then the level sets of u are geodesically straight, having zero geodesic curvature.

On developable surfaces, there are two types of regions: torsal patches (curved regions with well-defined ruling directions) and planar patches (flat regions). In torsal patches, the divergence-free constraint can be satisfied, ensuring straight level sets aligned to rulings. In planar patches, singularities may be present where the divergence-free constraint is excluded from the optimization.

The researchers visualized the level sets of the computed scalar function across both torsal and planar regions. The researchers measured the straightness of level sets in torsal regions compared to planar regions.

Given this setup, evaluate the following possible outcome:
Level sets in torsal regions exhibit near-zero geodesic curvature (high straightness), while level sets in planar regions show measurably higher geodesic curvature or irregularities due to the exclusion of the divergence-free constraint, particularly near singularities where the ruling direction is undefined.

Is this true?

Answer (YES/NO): YES